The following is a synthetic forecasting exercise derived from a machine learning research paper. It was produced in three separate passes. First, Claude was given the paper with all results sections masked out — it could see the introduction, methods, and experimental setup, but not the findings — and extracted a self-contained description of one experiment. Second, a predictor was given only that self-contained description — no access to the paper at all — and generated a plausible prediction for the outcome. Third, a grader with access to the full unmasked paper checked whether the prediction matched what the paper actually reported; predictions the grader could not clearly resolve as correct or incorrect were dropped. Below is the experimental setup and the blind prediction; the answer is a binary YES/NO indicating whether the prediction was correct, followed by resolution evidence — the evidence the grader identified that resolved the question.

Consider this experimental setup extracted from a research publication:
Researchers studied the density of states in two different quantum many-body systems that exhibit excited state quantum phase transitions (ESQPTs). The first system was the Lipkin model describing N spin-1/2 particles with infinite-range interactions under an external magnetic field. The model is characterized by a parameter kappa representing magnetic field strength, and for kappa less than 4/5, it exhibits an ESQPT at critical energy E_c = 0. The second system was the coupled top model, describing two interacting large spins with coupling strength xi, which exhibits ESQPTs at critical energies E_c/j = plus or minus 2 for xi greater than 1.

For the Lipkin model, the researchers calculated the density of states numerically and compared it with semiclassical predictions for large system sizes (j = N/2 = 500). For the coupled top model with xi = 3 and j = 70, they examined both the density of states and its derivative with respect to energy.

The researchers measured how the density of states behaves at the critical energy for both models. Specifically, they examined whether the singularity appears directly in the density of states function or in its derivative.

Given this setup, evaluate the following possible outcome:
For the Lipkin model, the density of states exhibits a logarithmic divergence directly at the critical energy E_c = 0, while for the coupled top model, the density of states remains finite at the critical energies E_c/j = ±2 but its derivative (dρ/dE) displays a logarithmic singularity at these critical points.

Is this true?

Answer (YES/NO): YES